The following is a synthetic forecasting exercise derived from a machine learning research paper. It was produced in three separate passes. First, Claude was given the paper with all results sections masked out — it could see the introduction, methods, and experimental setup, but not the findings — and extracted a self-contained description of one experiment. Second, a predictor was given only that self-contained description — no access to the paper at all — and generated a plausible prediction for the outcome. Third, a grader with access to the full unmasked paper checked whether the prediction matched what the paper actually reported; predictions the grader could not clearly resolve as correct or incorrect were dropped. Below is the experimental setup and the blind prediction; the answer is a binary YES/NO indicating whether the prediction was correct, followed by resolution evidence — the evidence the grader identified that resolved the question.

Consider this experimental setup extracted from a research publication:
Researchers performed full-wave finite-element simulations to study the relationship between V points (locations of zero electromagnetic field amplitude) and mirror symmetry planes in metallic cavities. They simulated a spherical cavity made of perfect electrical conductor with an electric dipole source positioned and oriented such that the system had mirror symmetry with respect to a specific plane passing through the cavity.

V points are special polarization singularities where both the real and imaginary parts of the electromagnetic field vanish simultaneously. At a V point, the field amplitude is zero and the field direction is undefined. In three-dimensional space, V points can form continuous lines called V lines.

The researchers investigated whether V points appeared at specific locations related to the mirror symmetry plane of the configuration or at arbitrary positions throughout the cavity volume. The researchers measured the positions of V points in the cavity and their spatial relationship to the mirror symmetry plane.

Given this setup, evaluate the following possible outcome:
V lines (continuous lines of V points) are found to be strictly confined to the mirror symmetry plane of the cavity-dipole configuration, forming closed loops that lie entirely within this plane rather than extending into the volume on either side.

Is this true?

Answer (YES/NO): NO